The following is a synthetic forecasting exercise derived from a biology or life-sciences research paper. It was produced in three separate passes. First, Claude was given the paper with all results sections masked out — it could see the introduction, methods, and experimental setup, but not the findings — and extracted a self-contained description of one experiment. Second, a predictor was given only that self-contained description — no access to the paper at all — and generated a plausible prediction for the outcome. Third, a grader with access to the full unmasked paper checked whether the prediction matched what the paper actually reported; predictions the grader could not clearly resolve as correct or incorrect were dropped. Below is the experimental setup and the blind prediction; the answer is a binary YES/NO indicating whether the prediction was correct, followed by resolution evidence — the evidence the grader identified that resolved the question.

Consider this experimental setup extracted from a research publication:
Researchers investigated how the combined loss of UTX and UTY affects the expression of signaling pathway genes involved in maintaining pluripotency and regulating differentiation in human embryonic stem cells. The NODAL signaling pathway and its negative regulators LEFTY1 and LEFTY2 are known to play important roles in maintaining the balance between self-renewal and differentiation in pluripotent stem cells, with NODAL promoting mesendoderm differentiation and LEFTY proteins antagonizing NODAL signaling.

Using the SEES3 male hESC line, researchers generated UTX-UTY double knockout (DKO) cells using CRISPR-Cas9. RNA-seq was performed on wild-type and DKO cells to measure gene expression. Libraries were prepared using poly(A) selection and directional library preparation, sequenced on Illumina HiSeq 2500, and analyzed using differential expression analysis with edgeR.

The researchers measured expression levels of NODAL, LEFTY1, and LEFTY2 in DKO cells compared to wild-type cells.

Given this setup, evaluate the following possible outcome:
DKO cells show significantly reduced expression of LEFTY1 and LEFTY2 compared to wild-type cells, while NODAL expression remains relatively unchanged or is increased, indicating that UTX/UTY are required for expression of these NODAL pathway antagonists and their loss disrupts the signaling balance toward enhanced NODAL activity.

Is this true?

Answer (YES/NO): NO